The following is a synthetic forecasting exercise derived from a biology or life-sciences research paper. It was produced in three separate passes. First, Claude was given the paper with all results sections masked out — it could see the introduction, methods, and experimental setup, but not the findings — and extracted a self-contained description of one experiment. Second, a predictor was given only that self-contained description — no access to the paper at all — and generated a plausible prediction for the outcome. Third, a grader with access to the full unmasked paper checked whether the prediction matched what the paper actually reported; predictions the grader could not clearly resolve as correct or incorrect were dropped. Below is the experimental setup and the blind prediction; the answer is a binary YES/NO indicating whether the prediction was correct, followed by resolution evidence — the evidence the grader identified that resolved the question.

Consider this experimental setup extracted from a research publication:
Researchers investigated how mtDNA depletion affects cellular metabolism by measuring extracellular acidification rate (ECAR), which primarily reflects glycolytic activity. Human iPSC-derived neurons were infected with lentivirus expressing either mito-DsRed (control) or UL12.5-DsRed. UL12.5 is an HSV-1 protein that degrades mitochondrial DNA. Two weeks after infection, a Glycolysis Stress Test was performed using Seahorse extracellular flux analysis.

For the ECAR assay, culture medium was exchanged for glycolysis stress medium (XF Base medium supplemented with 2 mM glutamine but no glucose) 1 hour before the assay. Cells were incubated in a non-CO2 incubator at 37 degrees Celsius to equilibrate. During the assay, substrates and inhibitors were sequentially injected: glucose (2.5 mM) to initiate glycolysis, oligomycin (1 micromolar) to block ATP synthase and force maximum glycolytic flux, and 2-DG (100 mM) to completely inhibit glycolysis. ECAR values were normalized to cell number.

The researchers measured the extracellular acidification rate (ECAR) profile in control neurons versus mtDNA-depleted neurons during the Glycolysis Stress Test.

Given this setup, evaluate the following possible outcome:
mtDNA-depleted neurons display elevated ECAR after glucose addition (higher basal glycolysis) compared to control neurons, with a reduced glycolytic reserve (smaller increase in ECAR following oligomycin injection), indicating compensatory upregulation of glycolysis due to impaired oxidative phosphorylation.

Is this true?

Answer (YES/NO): NO